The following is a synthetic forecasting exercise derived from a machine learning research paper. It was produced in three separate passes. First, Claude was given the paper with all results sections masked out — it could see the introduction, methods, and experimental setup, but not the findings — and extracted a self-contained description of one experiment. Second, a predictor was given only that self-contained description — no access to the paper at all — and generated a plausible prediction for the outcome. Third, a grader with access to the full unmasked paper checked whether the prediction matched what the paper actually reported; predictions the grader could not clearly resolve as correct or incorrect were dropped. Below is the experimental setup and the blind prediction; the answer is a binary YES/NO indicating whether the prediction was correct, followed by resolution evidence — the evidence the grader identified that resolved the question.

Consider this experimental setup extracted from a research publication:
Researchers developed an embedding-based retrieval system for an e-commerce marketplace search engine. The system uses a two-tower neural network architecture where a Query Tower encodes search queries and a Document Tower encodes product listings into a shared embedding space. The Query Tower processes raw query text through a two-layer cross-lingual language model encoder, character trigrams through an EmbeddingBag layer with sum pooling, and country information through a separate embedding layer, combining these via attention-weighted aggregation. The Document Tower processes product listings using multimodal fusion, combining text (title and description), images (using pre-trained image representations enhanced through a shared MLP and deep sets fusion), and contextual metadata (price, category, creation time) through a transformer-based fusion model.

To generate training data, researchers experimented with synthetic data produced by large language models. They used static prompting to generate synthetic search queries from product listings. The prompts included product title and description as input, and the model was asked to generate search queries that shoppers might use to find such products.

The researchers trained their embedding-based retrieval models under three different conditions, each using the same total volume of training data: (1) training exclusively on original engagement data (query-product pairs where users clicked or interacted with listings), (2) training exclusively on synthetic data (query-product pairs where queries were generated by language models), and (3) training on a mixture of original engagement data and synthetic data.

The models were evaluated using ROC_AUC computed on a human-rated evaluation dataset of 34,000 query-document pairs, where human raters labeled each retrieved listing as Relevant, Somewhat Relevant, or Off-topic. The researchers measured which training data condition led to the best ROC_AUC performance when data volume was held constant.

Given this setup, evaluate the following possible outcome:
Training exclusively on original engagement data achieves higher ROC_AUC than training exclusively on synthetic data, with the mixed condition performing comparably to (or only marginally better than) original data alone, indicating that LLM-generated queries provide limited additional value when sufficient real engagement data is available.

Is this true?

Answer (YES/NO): NO